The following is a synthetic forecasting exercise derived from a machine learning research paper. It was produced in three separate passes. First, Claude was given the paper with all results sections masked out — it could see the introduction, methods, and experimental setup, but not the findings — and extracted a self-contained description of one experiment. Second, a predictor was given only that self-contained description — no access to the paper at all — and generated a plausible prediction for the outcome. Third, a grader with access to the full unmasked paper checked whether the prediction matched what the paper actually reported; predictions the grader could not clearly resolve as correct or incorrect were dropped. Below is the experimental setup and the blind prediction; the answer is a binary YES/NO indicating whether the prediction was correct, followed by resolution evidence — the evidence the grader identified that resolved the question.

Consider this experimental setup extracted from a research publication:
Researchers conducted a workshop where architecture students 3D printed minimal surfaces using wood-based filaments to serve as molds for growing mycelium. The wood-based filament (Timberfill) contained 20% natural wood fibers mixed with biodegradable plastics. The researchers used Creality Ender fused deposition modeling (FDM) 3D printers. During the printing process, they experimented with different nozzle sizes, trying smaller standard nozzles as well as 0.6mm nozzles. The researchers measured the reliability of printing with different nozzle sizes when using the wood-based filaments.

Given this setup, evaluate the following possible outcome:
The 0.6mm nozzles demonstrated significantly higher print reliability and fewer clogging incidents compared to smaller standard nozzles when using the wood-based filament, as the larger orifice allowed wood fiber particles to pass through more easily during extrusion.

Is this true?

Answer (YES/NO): YES